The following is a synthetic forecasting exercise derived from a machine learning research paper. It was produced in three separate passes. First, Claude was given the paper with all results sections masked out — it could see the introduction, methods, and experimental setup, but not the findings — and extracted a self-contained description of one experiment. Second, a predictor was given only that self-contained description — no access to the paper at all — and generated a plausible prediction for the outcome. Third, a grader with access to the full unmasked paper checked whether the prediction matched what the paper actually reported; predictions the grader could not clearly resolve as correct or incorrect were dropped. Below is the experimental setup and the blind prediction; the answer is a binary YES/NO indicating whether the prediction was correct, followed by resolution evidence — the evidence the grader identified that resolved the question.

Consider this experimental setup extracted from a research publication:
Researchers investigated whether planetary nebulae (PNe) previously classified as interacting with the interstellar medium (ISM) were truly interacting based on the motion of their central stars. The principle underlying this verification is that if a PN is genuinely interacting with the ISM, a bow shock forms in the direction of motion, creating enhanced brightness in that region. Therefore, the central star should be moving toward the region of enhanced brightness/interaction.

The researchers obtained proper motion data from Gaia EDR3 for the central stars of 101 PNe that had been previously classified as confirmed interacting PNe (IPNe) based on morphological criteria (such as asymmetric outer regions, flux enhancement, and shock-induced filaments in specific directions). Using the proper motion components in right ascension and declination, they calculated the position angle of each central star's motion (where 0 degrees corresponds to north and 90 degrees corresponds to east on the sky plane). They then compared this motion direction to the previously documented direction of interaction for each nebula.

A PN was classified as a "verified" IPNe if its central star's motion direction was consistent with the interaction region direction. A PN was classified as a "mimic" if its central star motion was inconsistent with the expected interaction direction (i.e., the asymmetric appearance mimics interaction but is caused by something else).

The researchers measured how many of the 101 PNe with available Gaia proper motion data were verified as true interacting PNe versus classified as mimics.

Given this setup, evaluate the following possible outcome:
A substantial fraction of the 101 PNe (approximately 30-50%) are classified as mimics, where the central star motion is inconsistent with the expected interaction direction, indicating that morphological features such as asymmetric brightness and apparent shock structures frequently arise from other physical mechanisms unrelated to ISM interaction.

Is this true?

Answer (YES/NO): YES